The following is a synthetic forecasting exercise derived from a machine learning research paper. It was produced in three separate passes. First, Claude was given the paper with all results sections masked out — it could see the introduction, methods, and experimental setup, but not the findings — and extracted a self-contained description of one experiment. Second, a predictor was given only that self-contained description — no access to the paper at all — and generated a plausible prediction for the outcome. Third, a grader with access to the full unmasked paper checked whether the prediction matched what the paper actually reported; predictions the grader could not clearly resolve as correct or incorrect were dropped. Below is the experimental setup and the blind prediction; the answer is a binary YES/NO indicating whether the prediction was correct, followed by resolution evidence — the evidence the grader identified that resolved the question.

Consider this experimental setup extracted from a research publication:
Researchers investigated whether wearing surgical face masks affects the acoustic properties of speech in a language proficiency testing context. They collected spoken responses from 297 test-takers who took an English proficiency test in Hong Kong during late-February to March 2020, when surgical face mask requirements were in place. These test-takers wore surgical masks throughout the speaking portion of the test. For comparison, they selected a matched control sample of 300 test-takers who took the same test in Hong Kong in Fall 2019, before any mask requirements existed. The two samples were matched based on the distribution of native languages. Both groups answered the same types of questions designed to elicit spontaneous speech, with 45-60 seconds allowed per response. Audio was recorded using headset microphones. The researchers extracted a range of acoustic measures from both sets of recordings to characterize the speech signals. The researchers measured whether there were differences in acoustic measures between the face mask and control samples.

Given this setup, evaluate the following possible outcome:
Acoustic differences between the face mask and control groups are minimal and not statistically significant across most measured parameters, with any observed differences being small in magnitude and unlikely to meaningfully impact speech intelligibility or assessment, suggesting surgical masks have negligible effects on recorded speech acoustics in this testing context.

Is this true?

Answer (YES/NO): NO